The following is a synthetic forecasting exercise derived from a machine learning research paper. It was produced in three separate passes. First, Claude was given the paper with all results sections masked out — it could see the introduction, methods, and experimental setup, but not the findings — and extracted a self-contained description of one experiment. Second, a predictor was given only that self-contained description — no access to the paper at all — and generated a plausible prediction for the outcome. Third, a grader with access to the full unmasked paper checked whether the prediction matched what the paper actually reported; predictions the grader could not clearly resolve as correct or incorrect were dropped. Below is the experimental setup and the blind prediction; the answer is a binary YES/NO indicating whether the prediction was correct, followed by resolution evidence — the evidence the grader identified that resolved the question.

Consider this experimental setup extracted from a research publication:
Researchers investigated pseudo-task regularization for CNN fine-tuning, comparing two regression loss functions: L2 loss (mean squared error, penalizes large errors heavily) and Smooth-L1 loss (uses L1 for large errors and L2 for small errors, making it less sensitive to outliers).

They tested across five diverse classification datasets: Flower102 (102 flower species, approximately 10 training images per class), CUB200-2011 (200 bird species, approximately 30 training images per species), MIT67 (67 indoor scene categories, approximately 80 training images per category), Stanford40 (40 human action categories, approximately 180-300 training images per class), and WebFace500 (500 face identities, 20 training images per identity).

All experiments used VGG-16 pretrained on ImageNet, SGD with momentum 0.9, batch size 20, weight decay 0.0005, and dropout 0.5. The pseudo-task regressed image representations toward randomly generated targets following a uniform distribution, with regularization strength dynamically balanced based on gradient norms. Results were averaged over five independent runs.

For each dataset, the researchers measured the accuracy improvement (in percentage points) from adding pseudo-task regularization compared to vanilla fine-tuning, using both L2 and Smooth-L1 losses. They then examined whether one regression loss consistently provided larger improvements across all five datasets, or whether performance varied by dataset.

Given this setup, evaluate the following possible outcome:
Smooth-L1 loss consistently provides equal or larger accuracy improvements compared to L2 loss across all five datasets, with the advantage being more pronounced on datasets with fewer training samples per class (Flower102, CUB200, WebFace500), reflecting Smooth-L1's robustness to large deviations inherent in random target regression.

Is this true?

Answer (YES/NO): NO